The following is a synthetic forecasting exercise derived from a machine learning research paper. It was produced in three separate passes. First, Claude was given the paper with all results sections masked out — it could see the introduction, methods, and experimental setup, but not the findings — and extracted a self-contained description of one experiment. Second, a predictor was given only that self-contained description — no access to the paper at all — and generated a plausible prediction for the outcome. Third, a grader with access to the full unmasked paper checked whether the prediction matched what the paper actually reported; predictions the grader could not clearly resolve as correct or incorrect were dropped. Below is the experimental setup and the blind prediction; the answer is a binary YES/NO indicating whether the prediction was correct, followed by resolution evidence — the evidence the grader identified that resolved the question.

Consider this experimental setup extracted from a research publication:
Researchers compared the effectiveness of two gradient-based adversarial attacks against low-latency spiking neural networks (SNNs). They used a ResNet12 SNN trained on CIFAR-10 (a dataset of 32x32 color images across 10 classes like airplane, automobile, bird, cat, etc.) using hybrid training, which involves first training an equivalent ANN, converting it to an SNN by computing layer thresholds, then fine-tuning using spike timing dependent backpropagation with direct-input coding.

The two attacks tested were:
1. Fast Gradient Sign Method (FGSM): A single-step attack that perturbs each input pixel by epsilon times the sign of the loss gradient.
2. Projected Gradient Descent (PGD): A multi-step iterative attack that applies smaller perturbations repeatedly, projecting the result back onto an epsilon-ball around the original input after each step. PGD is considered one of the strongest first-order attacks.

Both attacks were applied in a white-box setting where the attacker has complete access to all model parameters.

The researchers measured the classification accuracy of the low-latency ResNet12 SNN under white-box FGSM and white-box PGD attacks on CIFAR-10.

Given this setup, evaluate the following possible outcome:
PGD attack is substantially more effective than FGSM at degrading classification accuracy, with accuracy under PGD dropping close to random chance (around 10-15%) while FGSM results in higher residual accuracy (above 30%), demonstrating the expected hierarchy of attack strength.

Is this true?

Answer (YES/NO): NO